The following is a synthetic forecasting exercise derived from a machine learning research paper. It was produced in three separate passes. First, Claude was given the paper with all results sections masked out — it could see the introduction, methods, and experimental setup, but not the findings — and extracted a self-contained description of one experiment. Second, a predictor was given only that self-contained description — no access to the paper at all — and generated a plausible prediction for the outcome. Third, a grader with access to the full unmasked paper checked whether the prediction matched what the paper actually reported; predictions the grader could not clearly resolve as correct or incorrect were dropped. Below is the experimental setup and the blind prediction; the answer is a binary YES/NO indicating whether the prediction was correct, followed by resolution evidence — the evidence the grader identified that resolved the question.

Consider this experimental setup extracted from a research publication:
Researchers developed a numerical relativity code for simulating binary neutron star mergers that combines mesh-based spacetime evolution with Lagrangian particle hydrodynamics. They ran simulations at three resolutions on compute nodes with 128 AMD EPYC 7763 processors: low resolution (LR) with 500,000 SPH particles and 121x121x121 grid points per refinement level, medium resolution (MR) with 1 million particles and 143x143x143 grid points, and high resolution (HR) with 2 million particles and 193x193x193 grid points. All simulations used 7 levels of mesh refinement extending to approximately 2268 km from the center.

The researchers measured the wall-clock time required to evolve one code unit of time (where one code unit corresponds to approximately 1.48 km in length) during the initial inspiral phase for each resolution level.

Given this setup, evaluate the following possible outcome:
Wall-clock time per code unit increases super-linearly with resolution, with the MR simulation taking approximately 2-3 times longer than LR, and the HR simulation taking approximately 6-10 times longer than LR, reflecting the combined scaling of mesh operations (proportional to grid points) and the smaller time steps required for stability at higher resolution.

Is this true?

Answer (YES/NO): YES